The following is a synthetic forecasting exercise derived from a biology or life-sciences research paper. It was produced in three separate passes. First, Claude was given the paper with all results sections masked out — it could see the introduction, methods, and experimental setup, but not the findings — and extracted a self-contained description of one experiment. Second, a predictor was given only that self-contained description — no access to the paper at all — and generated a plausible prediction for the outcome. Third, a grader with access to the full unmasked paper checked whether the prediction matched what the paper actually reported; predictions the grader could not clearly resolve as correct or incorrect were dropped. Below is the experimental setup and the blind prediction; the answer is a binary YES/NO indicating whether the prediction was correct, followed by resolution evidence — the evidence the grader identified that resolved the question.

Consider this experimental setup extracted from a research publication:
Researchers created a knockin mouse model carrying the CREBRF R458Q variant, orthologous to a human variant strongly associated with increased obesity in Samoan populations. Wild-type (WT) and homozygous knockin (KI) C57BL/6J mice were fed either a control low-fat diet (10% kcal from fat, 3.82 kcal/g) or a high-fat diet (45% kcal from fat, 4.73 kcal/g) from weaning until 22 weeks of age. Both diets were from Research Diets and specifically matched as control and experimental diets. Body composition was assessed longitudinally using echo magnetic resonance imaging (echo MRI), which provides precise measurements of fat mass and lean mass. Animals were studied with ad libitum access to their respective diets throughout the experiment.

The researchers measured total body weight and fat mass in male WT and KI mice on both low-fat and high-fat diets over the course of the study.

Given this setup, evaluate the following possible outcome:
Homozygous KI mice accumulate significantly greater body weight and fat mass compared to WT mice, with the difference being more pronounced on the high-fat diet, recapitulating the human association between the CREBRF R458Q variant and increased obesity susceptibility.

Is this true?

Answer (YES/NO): NO